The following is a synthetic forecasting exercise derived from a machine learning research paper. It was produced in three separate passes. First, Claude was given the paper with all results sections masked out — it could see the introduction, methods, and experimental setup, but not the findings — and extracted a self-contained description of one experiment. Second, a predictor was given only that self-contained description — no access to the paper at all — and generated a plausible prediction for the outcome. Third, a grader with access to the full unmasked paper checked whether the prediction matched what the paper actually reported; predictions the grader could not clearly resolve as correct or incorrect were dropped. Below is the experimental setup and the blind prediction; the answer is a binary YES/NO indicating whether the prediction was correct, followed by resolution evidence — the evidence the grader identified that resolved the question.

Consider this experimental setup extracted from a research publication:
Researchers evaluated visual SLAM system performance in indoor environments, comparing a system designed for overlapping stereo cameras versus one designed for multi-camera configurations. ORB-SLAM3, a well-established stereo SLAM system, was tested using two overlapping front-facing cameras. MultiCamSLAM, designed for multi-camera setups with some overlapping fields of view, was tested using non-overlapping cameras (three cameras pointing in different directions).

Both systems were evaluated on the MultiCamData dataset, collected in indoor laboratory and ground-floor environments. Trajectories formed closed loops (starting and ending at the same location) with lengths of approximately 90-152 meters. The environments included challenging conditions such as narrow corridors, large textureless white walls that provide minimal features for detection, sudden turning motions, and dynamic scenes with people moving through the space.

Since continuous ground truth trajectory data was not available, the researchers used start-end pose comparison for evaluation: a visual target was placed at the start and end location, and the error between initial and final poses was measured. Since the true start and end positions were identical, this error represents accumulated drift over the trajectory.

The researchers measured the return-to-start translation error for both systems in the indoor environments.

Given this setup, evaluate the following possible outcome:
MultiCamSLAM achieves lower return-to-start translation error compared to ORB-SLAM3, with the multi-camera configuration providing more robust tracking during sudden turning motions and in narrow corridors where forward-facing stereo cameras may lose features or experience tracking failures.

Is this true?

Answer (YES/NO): NO